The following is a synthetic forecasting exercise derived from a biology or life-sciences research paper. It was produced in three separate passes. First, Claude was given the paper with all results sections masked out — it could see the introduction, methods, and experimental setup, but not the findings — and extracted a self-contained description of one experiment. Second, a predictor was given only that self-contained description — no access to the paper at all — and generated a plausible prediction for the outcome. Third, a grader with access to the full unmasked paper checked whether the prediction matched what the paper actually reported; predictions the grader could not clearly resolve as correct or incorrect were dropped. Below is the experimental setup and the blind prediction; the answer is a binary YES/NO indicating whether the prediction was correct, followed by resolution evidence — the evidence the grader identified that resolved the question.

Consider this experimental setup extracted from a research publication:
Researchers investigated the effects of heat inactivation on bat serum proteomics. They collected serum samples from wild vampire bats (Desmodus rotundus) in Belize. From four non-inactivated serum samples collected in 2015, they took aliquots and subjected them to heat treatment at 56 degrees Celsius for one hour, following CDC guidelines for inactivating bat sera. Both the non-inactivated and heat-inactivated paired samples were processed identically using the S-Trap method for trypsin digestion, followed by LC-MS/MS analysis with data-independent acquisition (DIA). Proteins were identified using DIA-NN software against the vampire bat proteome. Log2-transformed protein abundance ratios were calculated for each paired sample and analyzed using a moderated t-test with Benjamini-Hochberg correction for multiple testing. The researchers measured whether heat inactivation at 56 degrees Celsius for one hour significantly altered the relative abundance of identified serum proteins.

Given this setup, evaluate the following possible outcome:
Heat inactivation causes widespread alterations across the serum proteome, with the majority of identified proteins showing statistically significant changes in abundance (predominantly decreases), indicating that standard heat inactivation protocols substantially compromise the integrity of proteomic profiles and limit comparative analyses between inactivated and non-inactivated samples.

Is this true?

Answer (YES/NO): NO